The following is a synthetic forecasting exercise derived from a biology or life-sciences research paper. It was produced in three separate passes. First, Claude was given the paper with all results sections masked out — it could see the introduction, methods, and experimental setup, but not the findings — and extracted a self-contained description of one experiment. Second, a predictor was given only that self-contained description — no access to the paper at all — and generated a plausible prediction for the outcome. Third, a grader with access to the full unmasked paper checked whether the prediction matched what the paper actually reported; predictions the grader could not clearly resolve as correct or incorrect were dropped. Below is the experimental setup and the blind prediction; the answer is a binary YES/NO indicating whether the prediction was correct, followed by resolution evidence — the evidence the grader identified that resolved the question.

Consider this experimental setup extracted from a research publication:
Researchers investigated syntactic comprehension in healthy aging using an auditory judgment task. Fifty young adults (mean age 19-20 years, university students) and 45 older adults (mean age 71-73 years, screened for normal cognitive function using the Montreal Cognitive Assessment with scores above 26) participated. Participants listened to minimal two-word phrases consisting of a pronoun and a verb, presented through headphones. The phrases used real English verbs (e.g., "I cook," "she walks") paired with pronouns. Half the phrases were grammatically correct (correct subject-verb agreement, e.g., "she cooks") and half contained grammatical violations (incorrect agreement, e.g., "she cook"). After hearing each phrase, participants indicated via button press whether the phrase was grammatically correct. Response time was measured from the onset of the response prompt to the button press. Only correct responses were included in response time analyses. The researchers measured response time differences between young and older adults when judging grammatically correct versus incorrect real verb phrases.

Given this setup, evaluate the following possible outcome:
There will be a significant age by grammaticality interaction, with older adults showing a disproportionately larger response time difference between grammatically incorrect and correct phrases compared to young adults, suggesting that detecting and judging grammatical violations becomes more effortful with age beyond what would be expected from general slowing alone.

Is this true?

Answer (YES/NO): NO